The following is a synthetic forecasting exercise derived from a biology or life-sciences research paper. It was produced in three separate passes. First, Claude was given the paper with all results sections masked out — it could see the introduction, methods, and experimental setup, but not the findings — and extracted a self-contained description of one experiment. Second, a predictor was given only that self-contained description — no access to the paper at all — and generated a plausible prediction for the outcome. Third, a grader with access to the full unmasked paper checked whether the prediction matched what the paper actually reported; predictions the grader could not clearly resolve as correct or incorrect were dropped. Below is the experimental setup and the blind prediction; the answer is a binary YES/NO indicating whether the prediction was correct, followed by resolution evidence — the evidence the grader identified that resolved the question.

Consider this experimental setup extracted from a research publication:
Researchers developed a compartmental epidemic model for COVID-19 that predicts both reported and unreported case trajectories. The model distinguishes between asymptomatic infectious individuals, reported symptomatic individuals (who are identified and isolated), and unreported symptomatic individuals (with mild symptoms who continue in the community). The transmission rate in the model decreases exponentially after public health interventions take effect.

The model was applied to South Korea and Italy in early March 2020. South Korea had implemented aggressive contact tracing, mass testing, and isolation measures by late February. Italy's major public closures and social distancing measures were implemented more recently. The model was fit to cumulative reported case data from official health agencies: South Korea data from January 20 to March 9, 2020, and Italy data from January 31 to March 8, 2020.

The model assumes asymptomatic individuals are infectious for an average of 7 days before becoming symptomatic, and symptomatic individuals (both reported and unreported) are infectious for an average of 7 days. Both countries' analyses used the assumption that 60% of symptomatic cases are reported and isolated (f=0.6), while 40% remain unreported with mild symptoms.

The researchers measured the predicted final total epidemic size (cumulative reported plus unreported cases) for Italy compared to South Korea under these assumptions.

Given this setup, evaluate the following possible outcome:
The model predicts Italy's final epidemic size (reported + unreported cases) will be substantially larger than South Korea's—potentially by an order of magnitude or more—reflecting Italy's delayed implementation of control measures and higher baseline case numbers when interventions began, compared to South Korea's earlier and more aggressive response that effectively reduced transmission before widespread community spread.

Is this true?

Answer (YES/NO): YES